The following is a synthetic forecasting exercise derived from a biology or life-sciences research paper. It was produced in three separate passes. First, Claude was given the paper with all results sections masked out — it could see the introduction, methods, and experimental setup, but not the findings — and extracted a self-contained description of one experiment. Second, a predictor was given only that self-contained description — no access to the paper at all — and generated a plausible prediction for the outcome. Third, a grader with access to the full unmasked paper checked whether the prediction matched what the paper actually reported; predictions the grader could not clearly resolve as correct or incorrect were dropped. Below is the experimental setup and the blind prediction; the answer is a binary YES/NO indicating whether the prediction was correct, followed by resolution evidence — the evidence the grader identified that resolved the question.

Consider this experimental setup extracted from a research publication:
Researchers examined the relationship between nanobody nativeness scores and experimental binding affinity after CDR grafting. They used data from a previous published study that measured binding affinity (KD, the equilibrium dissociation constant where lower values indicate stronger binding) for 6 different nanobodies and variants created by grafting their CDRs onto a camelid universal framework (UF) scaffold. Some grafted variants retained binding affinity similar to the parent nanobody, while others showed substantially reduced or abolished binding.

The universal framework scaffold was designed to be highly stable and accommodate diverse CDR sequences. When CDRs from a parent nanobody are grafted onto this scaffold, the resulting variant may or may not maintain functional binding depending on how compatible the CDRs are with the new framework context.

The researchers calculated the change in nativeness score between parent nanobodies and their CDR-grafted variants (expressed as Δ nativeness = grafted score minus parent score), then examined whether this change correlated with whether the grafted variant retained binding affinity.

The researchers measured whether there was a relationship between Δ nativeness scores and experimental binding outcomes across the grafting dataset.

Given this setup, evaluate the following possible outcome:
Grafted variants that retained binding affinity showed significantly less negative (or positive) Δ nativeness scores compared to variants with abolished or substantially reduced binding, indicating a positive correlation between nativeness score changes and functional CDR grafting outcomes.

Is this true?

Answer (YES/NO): YES